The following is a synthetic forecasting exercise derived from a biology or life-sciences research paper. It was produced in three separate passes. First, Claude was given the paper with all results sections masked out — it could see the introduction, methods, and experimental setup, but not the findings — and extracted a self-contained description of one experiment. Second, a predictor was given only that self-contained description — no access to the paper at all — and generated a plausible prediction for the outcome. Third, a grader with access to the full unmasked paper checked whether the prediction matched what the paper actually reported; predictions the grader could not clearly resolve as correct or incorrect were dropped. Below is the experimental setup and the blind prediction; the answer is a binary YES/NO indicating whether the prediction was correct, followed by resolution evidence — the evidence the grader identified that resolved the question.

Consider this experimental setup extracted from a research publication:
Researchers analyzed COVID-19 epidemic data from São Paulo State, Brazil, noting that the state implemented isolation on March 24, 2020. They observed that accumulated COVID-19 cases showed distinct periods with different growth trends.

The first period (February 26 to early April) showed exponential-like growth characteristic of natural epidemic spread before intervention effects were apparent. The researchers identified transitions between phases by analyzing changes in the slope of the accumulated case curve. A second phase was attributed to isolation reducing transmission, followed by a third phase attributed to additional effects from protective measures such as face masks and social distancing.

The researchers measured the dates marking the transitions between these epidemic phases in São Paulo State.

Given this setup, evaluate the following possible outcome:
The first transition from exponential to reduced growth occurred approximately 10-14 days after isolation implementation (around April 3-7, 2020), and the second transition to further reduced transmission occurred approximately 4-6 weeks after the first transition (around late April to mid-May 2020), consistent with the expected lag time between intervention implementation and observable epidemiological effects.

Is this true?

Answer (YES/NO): NO